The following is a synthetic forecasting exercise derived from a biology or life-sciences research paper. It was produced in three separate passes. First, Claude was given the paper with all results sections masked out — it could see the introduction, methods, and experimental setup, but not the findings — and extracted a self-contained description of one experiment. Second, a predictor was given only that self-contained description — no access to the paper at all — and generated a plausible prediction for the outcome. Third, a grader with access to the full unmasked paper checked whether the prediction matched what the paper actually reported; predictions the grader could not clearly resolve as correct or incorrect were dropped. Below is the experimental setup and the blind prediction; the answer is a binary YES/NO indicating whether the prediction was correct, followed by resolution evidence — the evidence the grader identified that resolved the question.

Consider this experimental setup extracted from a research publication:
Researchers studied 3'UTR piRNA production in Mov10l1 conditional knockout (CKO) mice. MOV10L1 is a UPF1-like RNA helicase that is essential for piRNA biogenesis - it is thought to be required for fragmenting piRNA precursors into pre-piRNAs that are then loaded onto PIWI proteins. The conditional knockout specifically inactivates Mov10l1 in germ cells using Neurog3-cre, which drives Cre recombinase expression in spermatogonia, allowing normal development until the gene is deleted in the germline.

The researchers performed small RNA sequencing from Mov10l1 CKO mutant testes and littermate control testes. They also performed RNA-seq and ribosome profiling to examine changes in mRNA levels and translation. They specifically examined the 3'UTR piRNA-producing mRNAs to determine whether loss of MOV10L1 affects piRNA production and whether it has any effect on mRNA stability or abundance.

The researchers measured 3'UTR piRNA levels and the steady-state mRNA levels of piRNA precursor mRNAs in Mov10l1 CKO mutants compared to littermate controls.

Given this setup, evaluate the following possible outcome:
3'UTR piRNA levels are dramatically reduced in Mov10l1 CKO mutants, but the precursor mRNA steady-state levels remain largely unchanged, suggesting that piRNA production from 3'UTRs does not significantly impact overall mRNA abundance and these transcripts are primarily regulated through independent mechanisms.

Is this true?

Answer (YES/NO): NO